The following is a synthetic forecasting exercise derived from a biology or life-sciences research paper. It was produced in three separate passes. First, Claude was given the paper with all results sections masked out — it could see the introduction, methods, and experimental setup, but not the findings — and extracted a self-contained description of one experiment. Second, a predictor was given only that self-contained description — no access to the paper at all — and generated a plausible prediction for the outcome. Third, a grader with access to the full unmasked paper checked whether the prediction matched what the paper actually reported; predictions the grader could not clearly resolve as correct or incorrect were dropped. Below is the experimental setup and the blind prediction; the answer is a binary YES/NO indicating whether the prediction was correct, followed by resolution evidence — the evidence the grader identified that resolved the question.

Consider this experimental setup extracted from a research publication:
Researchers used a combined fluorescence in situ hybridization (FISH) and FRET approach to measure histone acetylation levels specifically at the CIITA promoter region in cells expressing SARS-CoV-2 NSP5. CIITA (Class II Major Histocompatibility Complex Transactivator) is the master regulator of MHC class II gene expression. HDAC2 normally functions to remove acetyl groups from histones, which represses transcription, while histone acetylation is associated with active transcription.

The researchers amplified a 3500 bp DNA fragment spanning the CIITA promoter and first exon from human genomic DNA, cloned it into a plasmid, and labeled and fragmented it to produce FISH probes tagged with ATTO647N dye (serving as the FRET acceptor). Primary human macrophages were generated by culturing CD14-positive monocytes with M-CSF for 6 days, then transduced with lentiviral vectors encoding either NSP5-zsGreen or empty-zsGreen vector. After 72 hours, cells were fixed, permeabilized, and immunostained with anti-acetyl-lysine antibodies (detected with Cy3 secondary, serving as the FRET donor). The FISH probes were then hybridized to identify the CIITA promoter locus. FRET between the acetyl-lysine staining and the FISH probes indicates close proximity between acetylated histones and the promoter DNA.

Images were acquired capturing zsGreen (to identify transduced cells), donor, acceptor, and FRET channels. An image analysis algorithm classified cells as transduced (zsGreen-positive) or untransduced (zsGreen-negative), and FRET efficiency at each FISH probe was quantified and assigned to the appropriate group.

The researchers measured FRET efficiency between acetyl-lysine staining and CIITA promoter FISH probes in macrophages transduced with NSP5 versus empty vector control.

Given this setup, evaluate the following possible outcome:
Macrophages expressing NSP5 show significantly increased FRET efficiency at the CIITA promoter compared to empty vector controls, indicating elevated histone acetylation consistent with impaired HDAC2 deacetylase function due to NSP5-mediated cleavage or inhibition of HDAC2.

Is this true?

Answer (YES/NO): NO